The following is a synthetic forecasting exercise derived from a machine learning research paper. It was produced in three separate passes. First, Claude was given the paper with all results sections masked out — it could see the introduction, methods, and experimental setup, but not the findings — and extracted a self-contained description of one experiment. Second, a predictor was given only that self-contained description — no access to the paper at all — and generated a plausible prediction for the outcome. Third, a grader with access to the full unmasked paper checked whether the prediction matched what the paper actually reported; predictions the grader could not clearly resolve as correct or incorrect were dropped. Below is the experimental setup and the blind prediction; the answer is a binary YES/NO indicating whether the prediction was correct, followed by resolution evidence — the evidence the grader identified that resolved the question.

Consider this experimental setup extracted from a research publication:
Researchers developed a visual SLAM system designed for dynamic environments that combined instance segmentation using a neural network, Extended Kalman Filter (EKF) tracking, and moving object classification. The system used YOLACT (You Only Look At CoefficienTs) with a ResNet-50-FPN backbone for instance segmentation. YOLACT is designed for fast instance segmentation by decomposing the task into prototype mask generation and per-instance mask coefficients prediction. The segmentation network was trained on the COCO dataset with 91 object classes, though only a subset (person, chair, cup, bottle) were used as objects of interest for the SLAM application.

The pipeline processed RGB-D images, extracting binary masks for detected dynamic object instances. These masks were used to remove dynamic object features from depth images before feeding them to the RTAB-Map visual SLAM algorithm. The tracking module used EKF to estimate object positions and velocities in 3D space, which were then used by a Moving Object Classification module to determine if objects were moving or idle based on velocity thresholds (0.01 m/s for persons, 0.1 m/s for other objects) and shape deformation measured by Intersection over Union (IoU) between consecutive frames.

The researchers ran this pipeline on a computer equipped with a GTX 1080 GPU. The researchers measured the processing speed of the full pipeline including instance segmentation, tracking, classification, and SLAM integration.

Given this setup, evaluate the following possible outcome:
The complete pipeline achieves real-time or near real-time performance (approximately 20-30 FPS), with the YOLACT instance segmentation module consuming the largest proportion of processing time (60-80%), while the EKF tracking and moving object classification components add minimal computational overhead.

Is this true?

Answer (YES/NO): NO